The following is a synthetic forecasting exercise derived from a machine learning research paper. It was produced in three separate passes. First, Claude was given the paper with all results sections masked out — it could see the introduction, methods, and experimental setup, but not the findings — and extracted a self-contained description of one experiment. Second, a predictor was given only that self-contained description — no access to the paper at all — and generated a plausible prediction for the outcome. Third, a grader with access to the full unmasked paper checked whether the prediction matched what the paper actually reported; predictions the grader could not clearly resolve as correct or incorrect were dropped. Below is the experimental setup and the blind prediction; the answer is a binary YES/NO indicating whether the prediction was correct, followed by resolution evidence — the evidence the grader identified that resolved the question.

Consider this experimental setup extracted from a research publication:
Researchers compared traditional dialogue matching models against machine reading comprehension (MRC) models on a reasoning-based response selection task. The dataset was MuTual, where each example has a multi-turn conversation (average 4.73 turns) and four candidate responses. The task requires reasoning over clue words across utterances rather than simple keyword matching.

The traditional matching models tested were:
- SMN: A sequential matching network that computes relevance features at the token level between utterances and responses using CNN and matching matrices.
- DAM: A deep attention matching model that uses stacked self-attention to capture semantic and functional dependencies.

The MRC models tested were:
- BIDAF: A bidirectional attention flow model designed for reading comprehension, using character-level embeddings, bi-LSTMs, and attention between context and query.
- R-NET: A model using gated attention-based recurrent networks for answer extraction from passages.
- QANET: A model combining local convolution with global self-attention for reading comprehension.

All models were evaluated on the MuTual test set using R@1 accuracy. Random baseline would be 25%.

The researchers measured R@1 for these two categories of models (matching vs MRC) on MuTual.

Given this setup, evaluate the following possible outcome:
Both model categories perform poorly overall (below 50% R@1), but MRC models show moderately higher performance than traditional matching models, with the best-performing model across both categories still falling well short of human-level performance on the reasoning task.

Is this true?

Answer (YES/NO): NO